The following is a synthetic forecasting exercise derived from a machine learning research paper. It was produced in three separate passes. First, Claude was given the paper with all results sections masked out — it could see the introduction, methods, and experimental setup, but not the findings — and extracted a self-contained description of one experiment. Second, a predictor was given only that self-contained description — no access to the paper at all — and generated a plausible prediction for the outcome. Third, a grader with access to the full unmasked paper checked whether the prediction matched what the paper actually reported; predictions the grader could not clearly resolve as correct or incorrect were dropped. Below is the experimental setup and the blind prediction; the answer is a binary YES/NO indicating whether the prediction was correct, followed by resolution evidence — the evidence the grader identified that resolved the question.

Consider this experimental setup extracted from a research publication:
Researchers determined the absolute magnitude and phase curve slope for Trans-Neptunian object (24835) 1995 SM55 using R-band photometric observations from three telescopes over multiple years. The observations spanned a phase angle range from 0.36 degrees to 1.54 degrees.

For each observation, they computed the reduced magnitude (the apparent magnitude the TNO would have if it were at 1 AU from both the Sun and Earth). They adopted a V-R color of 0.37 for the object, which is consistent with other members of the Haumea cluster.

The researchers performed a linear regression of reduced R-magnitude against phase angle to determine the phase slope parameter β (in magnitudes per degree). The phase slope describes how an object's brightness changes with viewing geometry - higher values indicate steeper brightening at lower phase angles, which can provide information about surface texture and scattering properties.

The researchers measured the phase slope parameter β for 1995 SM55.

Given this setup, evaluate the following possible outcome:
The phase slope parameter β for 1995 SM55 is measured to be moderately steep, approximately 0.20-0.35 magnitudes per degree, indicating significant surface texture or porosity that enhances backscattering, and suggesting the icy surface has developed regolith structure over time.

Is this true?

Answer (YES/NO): NO